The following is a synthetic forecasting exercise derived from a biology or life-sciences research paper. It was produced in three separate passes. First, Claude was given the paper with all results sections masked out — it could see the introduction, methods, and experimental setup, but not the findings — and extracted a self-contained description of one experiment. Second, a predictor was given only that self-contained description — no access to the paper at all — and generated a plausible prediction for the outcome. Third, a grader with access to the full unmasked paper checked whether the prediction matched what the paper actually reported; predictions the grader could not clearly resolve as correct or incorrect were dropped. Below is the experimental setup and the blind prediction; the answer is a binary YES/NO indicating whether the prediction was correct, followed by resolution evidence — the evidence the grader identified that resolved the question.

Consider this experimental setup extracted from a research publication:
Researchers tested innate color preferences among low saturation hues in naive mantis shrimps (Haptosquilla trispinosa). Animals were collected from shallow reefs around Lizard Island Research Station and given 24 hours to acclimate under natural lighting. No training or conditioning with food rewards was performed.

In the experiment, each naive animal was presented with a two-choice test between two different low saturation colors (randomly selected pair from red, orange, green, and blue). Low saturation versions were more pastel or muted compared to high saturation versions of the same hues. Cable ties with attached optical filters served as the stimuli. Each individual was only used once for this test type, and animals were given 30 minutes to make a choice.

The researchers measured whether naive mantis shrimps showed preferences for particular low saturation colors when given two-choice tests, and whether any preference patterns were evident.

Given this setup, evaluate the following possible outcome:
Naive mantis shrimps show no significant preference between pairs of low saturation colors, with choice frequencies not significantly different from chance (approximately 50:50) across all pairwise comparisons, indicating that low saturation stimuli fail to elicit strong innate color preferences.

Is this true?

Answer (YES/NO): YES